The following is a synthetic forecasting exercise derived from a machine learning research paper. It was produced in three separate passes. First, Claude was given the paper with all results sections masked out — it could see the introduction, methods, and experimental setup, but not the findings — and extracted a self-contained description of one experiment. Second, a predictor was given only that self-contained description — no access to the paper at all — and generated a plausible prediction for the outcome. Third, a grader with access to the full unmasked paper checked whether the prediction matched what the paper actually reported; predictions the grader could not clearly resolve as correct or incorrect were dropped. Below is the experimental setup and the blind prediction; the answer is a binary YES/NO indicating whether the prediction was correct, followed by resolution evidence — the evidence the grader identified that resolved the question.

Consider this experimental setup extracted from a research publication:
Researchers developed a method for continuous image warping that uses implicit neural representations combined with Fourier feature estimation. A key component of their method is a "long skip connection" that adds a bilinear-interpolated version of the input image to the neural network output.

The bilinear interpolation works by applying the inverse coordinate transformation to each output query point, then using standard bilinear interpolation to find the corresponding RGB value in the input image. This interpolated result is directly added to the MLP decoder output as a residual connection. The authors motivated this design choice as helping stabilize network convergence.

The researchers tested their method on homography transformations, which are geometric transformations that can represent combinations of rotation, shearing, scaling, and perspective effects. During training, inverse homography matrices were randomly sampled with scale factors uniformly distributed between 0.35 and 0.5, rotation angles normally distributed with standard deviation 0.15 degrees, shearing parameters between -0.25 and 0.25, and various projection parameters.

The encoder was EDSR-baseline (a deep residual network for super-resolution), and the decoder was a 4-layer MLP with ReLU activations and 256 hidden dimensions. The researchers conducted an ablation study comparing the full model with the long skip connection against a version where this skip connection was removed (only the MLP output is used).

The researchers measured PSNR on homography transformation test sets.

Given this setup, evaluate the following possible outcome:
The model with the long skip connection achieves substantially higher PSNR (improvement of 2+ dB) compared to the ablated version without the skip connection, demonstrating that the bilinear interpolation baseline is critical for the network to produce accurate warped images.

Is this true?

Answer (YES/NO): NO